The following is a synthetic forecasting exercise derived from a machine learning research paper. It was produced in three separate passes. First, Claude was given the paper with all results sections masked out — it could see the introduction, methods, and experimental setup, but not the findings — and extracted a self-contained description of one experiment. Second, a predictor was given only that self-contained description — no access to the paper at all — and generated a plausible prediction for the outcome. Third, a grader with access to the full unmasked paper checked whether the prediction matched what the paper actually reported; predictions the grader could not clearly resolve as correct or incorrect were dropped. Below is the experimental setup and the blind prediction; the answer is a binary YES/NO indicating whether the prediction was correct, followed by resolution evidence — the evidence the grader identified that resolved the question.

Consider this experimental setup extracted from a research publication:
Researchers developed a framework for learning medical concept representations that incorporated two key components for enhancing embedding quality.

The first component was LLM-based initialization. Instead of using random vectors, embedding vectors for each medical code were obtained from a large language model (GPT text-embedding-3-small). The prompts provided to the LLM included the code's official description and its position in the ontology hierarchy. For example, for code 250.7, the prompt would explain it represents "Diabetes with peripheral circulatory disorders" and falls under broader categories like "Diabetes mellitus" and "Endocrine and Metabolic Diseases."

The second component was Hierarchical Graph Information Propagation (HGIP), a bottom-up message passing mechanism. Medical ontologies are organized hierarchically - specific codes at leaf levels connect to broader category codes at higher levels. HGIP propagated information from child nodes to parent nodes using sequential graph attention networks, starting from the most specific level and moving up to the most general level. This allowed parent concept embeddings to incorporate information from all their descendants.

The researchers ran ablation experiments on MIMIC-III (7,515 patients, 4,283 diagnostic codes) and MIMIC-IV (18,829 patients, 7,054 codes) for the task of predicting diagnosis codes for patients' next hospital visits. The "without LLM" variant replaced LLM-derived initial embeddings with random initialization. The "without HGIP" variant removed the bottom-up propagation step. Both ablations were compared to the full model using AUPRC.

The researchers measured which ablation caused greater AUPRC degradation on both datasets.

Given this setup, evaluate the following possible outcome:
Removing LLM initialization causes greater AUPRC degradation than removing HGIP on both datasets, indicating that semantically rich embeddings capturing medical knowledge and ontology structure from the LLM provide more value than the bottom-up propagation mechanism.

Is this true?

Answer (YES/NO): NO